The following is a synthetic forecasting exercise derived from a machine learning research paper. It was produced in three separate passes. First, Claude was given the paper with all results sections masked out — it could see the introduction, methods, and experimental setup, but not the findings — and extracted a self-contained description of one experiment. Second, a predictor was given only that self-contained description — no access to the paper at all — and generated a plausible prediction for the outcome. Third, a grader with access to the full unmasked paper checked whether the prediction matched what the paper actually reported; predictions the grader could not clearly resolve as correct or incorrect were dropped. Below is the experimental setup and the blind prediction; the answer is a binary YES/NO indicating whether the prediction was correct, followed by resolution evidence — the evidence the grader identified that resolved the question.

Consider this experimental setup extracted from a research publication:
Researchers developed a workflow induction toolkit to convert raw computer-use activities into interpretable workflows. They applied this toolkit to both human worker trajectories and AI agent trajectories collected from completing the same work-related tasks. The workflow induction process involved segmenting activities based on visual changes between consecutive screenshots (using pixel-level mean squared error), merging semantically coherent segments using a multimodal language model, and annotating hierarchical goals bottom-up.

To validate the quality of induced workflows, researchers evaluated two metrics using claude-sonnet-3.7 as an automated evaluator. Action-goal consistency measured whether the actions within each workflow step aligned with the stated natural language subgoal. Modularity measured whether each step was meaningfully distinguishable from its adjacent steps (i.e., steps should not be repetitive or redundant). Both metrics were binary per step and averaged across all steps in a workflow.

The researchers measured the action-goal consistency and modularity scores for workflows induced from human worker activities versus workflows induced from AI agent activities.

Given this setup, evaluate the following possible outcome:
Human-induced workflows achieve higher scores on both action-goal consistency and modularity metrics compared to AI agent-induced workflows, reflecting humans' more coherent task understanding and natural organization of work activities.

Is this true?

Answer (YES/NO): NO